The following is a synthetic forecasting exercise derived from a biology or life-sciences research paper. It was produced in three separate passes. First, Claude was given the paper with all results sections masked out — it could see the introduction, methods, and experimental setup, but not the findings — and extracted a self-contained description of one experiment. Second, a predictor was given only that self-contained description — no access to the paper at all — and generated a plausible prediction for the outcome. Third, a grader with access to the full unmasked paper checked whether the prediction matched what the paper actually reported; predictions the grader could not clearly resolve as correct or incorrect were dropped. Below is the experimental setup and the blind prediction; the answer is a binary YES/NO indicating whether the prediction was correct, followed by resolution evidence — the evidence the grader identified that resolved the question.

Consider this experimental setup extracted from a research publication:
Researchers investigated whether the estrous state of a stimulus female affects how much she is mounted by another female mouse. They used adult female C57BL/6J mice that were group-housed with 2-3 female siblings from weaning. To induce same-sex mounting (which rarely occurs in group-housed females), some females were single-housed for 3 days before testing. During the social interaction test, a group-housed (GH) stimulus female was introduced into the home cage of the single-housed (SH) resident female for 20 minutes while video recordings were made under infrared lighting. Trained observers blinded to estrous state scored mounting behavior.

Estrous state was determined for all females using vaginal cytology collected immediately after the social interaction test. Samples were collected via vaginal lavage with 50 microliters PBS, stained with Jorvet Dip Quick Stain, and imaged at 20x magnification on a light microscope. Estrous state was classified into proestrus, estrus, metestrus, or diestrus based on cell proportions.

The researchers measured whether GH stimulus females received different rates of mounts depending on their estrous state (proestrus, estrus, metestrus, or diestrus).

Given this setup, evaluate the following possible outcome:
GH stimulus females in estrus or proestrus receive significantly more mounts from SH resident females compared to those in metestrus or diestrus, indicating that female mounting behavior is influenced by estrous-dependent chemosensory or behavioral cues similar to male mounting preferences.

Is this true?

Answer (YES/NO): NO